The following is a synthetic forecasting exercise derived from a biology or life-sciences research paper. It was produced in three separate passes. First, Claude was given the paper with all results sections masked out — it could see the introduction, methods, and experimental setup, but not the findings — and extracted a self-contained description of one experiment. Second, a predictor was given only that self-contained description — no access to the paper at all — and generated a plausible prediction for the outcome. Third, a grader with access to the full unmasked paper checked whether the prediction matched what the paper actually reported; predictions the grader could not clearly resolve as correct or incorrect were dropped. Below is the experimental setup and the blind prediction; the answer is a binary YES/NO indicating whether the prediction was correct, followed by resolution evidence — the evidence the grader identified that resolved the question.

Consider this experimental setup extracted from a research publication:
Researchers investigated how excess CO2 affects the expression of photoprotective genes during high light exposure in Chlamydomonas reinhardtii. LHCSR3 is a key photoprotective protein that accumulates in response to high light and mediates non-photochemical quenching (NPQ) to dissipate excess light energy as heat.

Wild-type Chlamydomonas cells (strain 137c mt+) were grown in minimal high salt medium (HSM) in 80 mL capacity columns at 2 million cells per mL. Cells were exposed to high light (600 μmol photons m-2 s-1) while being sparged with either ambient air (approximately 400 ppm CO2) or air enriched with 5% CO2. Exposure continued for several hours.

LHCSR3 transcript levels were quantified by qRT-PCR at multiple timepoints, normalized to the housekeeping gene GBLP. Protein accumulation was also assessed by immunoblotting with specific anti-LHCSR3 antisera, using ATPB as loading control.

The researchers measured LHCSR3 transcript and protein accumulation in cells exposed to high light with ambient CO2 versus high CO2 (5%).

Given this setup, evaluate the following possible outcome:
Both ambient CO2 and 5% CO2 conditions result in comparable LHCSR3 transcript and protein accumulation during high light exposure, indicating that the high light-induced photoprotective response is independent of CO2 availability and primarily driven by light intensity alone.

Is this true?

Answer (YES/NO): NO